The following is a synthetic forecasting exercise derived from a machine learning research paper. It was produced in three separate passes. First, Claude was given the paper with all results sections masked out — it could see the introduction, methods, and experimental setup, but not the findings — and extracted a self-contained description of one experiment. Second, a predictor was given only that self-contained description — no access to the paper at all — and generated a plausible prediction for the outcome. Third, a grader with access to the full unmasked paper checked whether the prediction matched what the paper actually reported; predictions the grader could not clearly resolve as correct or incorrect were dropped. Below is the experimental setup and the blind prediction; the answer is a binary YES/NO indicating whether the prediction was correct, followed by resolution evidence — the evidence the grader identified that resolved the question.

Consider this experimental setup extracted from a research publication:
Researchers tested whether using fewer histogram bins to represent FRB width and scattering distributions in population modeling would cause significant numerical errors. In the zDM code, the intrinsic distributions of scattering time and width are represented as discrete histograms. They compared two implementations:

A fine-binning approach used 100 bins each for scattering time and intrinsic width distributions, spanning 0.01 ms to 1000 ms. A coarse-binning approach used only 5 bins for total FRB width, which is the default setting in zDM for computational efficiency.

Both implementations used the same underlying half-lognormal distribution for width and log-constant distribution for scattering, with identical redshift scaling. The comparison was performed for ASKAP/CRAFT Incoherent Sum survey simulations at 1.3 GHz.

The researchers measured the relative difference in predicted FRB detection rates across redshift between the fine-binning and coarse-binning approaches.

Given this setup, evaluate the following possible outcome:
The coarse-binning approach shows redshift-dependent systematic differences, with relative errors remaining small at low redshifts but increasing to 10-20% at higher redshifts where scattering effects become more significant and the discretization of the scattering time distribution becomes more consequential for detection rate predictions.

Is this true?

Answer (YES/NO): NO